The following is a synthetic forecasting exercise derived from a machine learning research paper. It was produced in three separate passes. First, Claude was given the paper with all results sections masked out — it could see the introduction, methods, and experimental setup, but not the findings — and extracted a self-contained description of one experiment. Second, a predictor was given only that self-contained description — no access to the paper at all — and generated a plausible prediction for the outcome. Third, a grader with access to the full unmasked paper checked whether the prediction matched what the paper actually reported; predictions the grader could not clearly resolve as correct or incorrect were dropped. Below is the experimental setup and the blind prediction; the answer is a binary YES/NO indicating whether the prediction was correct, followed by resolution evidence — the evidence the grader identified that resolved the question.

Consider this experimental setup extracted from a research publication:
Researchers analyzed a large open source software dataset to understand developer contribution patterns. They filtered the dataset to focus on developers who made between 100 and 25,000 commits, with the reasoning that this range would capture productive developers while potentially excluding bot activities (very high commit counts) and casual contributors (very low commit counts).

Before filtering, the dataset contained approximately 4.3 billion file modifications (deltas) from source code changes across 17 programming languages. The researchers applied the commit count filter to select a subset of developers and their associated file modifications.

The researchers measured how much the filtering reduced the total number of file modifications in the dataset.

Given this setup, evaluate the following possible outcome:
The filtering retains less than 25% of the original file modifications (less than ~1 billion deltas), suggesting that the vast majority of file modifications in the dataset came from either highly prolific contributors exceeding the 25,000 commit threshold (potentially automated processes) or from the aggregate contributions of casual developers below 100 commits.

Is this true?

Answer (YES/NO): NO